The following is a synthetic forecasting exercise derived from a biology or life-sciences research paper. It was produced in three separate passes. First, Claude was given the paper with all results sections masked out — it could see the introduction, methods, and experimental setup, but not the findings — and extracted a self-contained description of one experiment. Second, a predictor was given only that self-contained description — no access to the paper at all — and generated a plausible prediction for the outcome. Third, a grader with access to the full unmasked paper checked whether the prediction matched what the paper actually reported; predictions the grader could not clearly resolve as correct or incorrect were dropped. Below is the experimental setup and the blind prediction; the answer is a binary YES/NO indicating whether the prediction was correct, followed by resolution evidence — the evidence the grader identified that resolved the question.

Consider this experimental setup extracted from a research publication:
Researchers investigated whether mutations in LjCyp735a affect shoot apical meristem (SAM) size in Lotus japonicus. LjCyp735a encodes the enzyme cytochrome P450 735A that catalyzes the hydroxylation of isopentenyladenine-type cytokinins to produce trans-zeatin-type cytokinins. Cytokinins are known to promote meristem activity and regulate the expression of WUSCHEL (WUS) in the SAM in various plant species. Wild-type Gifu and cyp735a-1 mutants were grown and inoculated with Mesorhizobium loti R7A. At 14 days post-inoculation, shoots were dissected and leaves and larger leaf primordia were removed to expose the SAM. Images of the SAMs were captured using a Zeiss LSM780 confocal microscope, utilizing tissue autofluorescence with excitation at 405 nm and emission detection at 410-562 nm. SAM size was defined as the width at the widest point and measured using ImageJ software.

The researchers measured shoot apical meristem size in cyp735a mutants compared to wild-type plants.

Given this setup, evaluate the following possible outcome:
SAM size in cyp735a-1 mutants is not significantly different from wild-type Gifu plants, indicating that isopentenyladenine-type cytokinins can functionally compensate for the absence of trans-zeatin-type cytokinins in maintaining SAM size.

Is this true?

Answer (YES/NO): YES